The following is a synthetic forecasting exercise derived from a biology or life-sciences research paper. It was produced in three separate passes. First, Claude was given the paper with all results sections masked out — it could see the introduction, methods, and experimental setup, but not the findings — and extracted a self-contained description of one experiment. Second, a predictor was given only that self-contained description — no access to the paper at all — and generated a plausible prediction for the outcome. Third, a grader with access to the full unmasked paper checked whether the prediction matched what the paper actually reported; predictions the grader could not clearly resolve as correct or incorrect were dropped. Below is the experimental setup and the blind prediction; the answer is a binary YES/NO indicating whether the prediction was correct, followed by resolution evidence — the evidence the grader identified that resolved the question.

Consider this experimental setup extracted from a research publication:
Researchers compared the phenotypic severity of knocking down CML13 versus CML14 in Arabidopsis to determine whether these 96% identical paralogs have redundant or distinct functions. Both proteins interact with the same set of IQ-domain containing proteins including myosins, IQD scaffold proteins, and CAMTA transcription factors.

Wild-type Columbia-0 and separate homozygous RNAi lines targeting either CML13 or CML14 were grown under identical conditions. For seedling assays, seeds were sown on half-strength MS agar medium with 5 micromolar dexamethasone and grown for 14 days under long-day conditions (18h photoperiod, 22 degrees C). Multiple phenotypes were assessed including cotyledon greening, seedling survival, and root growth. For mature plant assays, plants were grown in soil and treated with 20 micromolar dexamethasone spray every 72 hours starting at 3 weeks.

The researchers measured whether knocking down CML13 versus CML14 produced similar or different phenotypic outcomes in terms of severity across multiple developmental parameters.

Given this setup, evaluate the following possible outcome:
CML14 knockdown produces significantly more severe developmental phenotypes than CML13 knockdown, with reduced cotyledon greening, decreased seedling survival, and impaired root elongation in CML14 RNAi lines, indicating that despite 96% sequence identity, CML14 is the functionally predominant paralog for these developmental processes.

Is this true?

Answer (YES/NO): NO